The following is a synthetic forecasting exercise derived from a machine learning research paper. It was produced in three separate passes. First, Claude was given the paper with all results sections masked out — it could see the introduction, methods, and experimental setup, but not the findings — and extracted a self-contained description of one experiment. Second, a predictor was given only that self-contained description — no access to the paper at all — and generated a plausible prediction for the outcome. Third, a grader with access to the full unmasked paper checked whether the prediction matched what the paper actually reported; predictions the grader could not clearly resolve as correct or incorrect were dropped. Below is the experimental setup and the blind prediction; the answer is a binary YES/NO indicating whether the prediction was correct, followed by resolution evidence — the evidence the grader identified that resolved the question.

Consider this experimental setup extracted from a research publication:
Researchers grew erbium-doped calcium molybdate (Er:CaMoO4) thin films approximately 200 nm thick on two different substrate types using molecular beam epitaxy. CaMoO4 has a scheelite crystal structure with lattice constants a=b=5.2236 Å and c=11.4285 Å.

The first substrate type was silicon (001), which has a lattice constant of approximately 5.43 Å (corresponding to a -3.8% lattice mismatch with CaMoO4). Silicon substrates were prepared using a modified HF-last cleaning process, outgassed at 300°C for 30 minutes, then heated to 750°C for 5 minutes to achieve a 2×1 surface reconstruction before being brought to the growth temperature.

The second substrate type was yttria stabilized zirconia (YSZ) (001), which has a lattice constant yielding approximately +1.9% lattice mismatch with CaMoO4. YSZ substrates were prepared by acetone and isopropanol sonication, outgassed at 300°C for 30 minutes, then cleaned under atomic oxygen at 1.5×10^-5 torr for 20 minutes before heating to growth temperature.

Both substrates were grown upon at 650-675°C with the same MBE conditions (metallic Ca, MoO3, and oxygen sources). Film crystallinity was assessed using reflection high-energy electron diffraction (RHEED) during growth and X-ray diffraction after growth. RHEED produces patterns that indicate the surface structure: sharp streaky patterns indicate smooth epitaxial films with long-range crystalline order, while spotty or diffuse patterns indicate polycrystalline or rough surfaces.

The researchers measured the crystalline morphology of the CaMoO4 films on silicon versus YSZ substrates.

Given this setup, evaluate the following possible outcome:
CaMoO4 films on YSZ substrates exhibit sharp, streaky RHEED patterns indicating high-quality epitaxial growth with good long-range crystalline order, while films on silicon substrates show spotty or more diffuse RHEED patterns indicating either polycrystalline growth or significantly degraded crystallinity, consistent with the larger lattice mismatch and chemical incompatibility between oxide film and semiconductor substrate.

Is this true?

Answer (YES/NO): YES